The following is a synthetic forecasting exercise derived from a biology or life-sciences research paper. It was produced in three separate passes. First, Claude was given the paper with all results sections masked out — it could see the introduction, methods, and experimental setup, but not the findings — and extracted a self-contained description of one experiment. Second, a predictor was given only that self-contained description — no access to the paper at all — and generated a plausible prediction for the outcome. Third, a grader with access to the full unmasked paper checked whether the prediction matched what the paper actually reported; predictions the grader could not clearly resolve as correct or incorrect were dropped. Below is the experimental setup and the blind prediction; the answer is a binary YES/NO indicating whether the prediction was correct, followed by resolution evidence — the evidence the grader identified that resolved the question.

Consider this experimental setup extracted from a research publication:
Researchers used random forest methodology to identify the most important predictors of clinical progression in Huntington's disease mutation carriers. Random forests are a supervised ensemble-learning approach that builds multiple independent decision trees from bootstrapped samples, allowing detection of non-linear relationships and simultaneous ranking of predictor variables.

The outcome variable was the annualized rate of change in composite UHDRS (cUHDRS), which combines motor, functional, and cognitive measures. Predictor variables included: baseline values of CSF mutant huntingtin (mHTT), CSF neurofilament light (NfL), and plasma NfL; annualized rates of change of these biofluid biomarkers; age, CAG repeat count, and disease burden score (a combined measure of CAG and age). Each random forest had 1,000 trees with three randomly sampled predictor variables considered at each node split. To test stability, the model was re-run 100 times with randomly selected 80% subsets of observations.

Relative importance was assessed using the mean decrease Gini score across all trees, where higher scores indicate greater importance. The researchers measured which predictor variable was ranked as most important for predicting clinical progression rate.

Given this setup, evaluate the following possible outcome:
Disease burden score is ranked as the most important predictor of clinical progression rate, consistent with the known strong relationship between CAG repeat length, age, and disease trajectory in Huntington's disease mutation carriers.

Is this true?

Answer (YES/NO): NO